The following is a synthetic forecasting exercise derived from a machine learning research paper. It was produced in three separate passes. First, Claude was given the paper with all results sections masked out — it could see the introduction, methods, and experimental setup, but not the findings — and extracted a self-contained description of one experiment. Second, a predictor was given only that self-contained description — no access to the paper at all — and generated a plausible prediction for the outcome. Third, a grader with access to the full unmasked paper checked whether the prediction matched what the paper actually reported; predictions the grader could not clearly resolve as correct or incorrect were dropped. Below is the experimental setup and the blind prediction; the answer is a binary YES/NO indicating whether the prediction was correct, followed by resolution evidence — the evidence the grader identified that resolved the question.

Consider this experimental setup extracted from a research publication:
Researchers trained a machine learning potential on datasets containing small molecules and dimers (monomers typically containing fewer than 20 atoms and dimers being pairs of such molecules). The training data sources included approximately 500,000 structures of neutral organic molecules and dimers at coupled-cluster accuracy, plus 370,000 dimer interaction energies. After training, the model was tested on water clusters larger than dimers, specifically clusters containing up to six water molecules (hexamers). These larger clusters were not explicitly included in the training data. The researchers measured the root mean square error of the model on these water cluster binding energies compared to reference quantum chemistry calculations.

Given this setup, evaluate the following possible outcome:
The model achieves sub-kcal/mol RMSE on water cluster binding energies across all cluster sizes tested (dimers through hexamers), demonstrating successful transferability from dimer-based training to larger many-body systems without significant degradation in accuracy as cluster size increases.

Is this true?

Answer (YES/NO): NO